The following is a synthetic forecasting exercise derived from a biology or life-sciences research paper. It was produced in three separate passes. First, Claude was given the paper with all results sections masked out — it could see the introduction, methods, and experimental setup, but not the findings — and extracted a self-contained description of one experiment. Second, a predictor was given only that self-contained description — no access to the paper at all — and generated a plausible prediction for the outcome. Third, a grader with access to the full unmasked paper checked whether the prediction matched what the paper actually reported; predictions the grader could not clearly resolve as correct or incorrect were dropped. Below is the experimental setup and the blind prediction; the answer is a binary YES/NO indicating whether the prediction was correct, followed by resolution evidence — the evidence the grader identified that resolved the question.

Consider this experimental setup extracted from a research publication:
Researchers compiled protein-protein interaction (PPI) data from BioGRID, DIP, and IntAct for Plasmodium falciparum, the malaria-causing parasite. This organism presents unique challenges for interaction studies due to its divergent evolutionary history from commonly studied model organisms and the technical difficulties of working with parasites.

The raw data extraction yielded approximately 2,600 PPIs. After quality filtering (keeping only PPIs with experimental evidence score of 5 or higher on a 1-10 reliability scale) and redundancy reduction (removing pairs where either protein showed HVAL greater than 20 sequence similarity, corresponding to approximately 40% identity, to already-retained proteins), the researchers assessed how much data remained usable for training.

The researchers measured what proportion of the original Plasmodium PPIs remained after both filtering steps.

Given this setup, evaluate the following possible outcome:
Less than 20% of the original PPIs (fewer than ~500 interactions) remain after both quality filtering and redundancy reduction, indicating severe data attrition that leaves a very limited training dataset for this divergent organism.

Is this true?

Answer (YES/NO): YES